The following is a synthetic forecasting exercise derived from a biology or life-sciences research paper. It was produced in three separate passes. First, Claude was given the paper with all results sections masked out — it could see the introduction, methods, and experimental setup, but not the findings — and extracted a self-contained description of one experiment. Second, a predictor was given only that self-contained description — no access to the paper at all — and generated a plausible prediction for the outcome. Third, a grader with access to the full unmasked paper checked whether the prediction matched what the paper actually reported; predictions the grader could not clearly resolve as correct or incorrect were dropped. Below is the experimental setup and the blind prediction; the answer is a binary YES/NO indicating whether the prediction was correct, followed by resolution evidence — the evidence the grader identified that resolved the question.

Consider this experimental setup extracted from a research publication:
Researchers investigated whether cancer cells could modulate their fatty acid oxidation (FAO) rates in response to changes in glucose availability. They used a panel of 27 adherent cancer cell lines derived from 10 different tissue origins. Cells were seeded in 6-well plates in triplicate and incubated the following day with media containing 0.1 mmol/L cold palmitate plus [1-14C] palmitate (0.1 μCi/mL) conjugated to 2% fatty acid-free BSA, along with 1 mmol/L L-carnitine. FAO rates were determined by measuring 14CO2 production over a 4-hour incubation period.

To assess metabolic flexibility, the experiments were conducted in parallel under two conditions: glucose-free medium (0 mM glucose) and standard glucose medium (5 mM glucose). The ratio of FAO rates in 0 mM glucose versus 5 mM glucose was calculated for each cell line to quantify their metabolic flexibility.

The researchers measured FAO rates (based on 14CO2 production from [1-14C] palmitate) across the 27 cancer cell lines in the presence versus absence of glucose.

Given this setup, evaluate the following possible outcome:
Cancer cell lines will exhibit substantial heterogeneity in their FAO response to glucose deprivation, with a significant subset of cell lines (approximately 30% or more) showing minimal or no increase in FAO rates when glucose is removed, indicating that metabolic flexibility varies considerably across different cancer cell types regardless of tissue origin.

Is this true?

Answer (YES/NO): NO